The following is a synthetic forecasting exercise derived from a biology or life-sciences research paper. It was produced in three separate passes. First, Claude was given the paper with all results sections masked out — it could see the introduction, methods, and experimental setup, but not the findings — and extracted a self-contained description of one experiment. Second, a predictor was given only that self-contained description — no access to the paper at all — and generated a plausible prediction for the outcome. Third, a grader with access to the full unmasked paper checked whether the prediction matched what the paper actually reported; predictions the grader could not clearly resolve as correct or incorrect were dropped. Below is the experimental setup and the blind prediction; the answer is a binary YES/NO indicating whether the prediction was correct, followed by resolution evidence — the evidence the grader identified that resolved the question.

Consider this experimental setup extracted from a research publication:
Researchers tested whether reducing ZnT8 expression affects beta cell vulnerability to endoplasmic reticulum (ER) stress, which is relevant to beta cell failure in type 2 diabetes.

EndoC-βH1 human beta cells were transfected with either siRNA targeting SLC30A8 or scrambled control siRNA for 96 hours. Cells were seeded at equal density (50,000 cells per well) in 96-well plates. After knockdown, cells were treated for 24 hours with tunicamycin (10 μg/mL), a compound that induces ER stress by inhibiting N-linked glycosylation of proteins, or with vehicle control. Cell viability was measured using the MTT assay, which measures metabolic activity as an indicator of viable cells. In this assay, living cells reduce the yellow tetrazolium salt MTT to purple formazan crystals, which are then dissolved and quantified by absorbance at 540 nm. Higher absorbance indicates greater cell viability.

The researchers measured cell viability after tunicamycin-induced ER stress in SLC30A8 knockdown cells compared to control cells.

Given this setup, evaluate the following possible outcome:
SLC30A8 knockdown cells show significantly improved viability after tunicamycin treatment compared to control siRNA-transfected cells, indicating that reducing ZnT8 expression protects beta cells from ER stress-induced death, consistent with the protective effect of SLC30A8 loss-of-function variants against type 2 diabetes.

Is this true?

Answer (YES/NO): YES